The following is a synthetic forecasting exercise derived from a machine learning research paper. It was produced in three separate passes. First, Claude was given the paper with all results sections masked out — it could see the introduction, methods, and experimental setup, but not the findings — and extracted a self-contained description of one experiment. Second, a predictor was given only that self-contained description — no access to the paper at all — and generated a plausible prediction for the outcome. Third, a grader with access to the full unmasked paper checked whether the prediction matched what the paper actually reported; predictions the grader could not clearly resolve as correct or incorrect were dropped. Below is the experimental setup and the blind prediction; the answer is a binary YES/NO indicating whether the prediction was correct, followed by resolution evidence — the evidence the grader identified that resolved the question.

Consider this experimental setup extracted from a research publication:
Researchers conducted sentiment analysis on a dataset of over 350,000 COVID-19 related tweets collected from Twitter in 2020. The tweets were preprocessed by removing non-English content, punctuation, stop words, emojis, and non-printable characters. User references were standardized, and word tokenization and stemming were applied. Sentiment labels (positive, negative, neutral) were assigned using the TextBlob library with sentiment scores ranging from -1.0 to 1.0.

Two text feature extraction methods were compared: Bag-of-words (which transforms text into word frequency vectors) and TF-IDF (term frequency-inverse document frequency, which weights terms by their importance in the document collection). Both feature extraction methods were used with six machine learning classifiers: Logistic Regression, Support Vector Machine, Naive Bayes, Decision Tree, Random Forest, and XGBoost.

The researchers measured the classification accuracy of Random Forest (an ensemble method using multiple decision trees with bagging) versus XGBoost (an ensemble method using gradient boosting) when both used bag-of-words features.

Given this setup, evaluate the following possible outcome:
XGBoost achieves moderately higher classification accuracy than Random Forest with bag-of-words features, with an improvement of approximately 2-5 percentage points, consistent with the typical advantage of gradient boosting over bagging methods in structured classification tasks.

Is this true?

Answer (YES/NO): NO